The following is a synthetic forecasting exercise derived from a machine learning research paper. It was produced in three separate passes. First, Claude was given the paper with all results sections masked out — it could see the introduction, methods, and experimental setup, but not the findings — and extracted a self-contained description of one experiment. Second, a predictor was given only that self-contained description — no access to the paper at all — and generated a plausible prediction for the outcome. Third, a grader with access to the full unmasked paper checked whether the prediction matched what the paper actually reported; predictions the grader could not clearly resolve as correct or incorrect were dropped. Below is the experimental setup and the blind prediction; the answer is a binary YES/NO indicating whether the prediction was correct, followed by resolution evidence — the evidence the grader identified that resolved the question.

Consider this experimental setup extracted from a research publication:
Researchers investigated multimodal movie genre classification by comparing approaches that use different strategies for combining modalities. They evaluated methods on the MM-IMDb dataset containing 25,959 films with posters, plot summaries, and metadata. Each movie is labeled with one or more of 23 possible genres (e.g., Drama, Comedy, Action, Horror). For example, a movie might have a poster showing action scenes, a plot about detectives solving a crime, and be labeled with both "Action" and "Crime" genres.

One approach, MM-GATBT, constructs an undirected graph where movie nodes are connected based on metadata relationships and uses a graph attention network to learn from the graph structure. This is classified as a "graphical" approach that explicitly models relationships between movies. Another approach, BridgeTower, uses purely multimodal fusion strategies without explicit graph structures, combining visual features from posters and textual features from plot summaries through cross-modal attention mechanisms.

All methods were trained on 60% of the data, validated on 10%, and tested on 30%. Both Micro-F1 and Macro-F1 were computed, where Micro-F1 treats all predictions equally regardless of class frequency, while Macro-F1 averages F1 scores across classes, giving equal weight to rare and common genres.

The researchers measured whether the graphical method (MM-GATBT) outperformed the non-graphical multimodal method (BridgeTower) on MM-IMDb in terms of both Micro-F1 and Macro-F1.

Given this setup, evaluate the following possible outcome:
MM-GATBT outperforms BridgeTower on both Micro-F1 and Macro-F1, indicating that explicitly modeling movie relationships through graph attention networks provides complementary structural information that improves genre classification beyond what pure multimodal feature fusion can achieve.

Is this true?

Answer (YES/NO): YES